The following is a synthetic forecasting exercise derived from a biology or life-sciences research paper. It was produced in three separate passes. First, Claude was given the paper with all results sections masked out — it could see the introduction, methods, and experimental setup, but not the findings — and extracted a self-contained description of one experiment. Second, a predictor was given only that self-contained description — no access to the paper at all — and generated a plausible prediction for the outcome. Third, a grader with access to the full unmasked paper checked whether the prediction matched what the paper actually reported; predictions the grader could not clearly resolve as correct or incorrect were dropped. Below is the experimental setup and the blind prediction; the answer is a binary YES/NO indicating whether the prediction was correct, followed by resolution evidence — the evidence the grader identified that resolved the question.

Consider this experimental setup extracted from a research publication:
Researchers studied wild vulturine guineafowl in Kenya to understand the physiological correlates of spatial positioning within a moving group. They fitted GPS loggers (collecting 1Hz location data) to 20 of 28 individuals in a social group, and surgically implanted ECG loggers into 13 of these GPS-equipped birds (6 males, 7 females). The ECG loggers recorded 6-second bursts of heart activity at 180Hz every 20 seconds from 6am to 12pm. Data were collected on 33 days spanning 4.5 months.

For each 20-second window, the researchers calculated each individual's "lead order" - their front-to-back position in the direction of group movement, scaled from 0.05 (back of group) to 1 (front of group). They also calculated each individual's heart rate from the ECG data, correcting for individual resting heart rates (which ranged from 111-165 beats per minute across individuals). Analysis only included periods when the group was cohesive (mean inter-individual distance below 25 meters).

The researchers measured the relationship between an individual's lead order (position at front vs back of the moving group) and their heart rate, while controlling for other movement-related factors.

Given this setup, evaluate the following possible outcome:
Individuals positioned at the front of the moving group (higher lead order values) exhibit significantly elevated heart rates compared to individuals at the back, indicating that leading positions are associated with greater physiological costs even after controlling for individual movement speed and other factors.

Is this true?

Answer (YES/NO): NO